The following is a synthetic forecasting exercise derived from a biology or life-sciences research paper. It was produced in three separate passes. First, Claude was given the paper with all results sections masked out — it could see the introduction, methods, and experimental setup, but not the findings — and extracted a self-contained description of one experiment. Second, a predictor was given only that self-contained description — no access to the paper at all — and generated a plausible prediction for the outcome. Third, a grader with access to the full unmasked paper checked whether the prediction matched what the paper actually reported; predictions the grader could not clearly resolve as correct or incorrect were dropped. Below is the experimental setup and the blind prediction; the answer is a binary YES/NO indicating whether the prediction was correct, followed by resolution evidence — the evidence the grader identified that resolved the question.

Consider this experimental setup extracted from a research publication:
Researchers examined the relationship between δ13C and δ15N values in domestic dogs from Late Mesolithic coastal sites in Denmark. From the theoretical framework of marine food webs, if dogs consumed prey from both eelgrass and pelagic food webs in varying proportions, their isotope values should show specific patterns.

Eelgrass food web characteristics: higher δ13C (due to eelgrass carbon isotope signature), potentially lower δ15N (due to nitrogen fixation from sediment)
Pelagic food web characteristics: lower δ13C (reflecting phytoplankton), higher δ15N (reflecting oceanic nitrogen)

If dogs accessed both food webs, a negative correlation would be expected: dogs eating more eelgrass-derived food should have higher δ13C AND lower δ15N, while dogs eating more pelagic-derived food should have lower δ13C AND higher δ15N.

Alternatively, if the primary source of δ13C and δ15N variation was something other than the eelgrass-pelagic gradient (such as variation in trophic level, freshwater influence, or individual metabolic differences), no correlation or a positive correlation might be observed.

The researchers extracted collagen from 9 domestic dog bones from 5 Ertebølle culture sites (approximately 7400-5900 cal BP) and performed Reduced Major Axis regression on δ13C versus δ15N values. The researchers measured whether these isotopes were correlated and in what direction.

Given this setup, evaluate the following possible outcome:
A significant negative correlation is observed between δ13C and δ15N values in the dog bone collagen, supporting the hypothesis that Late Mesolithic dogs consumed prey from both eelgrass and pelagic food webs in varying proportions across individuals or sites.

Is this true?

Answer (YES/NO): YES